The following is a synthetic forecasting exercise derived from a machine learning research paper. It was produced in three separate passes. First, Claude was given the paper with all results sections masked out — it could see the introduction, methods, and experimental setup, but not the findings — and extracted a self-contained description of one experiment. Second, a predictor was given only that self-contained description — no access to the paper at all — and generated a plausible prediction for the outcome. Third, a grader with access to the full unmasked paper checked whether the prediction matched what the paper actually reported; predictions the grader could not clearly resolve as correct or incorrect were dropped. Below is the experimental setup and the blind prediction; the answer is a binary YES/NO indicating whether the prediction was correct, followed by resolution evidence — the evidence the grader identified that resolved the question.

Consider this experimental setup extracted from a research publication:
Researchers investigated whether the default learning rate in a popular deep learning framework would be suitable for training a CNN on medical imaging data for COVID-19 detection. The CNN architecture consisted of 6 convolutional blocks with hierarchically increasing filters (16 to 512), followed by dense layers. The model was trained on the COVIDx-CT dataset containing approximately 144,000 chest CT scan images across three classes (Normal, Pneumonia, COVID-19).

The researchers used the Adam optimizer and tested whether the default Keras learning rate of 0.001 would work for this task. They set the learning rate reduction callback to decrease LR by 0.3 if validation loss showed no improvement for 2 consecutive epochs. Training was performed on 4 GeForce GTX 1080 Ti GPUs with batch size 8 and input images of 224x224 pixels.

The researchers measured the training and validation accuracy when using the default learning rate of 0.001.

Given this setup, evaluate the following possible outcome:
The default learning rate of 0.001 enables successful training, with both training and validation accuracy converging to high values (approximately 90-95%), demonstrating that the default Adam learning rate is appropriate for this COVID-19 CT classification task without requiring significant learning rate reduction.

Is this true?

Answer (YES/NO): NO